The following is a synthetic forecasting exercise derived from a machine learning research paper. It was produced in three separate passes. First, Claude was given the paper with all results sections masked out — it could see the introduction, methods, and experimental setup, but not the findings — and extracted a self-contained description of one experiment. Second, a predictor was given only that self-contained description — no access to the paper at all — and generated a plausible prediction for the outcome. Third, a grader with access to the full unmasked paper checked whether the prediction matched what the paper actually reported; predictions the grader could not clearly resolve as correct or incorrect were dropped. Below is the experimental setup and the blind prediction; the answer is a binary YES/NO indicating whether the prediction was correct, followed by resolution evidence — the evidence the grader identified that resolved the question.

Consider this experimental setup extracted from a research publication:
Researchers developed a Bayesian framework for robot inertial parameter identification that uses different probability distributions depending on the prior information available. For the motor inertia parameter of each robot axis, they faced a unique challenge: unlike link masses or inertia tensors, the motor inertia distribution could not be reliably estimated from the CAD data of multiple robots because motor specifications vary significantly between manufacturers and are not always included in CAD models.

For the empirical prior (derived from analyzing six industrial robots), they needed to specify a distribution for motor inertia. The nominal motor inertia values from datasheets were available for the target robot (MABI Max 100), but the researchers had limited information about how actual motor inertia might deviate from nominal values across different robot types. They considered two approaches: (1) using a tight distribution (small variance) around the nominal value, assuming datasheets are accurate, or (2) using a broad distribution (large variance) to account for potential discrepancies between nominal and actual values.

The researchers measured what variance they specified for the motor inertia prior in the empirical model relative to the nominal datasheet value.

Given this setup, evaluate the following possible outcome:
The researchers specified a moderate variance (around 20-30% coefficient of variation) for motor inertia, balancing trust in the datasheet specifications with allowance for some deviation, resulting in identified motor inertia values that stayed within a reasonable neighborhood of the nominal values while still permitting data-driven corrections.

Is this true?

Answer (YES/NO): NO